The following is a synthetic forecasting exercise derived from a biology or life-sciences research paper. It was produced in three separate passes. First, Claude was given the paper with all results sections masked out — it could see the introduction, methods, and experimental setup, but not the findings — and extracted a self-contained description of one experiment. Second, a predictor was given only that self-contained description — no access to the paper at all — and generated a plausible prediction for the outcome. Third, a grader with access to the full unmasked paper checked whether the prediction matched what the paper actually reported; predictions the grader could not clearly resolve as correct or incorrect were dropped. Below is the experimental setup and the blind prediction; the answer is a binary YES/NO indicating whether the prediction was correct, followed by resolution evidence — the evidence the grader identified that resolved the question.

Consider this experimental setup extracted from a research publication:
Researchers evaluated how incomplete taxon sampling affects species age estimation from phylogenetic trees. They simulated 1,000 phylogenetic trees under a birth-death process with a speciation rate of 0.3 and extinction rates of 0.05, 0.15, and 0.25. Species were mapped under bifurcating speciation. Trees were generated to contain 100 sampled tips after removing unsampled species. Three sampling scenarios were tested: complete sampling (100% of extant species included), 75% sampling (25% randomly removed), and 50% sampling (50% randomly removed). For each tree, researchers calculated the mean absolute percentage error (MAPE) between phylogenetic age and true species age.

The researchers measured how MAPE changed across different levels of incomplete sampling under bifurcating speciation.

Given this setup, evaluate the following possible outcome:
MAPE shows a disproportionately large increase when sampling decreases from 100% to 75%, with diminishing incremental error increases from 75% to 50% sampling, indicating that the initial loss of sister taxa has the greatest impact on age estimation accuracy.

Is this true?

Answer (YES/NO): NO